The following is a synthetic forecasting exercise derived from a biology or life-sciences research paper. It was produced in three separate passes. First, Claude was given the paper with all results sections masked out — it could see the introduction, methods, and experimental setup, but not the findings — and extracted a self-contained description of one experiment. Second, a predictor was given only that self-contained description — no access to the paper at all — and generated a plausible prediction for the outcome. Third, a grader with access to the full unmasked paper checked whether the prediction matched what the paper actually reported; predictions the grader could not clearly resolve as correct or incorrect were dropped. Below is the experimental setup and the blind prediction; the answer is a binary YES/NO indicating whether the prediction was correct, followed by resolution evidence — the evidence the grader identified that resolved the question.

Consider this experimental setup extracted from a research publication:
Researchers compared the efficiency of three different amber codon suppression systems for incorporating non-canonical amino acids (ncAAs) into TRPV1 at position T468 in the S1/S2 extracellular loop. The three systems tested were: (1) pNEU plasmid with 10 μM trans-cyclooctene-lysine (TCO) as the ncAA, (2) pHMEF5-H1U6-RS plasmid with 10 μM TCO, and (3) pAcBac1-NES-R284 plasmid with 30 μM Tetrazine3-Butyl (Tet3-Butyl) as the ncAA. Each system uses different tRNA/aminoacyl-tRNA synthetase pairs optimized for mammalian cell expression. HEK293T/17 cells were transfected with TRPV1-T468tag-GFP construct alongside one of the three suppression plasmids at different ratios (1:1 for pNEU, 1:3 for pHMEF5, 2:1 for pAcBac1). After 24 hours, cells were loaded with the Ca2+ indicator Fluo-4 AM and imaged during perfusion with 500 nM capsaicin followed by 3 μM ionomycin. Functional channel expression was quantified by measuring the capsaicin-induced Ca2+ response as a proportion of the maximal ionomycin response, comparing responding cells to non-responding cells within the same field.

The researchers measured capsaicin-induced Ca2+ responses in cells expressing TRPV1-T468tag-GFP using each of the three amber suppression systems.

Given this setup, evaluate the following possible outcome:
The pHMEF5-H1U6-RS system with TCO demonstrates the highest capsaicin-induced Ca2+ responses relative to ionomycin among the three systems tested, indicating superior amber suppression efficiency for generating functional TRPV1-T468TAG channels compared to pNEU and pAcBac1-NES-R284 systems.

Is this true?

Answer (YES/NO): NO